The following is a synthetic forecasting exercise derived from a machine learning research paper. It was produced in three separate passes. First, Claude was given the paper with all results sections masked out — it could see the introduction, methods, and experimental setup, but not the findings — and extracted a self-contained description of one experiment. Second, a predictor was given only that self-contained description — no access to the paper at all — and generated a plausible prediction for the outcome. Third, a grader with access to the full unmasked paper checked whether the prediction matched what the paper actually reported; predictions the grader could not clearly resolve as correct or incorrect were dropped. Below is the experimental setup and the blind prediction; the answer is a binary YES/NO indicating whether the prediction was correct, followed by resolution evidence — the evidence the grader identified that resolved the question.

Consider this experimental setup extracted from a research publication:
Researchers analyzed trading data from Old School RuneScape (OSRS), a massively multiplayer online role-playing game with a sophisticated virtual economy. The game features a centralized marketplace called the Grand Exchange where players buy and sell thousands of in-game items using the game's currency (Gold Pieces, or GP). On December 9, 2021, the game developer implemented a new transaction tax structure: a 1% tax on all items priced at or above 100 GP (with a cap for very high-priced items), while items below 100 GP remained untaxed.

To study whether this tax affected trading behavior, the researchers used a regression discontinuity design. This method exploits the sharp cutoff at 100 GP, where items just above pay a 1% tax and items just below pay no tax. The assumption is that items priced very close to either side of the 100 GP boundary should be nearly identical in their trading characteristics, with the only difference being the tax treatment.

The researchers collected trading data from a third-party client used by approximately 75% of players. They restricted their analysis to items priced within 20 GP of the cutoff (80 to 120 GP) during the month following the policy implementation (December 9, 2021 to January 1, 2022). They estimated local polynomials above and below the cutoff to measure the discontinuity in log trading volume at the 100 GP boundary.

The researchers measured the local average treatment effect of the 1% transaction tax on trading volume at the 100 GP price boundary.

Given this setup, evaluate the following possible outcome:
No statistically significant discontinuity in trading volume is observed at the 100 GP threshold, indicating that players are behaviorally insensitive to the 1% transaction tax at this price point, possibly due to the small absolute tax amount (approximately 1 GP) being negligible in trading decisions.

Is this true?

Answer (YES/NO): YES